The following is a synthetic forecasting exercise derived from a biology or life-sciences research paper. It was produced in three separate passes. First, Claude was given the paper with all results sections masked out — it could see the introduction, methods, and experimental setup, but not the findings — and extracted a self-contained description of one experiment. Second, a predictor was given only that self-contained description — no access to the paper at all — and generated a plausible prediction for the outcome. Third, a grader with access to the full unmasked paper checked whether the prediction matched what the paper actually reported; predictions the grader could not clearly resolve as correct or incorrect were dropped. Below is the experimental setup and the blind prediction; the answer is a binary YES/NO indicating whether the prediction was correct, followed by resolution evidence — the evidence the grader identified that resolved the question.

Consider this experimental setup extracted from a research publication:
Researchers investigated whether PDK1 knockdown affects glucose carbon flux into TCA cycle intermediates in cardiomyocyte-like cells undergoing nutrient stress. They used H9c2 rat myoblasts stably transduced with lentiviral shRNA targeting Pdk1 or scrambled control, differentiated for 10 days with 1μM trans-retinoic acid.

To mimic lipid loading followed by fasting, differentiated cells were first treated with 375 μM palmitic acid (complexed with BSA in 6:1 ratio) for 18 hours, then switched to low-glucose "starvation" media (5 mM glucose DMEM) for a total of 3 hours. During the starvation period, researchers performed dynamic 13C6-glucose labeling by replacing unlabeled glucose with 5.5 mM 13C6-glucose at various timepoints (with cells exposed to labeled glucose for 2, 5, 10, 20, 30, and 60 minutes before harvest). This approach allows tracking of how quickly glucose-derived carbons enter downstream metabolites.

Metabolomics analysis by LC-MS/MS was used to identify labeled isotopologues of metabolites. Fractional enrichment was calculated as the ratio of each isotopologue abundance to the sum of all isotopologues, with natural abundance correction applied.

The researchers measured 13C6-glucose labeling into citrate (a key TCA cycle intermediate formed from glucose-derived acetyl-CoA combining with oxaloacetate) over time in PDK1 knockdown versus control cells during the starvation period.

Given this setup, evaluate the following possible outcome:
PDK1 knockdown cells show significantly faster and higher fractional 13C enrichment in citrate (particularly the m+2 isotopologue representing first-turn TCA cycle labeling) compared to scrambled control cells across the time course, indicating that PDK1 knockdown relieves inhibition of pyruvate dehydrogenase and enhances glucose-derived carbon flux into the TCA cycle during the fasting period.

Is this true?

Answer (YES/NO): NO